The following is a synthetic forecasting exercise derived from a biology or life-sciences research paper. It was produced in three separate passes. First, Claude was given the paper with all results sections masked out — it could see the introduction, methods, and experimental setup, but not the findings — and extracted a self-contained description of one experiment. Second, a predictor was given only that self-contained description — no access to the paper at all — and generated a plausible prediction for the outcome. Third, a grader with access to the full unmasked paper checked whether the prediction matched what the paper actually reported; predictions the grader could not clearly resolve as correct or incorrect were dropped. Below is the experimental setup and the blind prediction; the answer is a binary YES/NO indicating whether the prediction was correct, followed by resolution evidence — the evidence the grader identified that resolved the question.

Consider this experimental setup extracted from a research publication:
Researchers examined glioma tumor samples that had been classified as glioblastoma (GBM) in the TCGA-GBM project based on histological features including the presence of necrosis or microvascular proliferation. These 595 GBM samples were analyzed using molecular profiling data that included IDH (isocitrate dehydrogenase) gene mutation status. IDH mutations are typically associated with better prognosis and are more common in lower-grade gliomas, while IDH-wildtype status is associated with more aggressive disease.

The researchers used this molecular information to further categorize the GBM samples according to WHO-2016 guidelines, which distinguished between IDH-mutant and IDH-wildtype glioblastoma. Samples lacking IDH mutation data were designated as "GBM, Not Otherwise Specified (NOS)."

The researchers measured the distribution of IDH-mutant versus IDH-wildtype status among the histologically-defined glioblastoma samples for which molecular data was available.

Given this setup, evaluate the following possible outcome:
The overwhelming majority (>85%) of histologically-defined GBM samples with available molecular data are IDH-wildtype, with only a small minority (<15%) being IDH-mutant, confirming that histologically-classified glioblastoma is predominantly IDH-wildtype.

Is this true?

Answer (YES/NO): YES